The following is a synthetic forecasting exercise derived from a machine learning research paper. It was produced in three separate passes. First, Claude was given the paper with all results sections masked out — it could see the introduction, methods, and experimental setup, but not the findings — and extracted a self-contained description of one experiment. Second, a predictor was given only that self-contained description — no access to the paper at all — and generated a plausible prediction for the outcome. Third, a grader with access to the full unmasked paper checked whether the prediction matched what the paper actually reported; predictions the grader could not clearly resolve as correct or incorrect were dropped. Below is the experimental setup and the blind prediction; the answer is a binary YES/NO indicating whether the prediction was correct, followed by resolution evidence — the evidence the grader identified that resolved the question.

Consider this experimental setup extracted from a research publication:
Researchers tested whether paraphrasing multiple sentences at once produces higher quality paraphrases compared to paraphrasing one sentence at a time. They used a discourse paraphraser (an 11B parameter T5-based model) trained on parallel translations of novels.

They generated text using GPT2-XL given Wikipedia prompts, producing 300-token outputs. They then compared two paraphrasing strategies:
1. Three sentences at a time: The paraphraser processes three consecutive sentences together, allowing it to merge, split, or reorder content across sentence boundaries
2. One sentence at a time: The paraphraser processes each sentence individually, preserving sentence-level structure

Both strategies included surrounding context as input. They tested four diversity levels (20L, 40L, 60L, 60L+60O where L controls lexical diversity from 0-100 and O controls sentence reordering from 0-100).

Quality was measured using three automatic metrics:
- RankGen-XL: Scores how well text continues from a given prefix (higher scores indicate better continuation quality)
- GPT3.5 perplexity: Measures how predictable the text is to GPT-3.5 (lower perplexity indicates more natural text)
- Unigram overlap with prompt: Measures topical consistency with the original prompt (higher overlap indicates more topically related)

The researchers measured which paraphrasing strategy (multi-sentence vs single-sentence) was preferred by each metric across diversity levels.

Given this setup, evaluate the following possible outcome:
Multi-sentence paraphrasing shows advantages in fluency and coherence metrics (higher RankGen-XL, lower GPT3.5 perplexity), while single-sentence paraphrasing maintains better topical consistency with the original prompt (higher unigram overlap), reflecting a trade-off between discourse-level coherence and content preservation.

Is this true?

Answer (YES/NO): YES